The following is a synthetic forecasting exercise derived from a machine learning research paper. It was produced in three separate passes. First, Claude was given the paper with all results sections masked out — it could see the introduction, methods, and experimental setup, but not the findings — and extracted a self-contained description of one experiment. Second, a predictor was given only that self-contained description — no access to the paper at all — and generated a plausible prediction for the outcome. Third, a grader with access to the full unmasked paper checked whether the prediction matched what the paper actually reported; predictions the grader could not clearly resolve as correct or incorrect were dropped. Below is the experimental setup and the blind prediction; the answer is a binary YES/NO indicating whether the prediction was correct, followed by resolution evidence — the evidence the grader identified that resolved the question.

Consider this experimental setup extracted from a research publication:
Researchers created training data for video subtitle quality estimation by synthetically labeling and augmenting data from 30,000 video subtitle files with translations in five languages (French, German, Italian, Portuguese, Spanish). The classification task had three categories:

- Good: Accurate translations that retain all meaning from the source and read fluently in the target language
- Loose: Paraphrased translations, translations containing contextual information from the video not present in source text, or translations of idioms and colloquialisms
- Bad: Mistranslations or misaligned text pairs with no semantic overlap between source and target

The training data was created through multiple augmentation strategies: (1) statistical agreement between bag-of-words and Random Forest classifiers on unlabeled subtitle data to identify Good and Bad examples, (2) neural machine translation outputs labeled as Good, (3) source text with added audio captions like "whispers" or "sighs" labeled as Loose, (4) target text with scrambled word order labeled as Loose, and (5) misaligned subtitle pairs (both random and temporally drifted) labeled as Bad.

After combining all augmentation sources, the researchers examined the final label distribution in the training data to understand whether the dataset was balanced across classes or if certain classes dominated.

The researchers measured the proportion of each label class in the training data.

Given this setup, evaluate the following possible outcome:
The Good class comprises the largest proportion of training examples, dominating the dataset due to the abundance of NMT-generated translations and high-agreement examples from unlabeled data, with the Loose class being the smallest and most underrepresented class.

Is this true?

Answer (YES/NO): NO